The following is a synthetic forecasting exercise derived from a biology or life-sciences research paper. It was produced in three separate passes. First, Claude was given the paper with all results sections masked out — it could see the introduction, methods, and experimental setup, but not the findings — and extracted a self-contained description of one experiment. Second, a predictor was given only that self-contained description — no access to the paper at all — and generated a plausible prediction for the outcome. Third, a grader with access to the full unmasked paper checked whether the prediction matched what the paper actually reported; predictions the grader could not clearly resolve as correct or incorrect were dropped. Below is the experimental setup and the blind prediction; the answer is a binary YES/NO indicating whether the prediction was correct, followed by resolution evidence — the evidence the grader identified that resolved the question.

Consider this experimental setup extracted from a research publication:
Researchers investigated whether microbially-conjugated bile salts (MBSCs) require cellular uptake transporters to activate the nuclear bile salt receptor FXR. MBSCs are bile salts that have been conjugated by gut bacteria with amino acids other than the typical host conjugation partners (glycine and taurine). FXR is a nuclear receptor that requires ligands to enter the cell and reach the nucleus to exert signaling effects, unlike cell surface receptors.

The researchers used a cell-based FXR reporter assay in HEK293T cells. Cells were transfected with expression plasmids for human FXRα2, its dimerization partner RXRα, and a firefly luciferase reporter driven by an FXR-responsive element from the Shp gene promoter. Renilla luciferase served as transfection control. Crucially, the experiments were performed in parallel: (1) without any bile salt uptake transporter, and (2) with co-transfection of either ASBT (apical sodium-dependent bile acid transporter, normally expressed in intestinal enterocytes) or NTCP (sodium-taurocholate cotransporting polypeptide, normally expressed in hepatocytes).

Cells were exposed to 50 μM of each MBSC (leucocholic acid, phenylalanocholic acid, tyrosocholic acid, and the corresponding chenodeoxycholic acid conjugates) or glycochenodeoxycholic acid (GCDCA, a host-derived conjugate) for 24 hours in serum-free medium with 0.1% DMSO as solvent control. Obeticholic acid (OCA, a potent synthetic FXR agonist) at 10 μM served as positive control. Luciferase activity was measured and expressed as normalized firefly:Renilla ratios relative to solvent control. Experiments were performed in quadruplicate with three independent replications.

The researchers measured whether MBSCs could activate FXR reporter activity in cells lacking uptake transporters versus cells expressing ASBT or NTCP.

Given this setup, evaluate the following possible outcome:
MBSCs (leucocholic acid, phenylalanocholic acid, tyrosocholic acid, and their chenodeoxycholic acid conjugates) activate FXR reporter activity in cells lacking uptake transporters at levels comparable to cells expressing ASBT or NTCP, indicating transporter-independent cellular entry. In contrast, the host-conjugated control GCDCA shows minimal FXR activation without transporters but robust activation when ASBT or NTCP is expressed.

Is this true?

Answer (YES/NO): NO